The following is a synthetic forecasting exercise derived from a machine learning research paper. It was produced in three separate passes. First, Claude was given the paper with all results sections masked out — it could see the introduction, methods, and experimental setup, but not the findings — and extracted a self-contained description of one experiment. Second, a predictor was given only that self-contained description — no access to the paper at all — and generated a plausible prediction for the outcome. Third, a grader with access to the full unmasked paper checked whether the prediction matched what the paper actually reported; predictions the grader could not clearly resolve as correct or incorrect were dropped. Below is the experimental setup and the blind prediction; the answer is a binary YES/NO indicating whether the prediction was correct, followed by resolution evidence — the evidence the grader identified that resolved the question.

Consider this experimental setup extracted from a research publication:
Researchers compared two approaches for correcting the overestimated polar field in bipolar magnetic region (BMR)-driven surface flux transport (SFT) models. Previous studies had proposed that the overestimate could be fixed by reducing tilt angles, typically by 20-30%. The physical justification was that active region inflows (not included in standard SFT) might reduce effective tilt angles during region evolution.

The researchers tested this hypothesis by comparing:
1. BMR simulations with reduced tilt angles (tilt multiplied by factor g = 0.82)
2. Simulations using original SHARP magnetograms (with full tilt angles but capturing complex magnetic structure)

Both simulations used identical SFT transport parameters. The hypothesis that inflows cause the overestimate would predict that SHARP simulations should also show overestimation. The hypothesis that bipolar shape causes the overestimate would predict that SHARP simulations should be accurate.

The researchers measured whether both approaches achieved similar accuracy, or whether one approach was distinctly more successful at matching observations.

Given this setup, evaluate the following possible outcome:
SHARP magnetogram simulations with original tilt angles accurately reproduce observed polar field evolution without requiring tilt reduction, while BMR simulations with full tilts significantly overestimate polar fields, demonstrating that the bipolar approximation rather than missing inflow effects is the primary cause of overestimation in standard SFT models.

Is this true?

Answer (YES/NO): YES